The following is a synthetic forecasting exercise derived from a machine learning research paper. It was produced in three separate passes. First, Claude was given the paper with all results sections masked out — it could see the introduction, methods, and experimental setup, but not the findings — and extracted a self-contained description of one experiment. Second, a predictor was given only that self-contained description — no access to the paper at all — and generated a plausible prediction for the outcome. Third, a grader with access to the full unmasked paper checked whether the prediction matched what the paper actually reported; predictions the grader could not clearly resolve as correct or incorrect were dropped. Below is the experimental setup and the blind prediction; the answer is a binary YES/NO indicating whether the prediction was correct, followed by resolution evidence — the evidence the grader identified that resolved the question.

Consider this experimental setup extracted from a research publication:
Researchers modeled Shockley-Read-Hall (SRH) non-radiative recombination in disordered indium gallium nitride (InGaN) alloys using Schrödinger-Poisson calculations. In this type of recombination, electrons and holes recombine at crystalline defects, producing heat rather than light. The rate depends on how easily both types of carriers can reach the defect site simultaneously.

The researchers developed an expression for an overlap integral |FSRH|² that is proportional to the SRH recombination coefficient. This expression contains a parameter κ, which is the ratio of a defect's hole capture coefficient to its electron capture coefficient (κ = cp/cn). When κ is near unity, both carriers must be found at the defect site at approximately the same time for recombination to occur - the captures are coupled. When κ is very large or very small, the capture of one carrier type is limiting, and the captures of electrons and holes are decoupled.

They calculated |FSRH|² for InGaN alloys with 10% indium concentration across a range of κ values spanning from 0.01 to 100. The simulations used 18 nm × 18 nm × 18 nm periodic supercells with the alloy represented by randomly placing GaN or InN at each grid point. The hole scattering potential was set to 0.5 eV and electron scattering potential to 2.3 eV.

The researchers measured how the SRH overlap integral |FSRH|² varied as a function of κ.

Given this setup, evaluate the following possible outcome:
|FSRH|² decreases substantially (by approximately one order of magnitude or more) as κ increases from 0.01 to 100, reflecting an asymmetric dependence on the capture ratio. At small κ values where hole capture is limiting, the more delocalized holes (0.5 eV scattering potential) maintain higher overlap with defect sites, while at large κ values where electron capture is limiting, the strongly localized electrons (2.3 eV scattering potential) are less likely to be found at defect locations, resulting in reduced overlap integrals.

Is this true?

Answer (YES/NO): NO